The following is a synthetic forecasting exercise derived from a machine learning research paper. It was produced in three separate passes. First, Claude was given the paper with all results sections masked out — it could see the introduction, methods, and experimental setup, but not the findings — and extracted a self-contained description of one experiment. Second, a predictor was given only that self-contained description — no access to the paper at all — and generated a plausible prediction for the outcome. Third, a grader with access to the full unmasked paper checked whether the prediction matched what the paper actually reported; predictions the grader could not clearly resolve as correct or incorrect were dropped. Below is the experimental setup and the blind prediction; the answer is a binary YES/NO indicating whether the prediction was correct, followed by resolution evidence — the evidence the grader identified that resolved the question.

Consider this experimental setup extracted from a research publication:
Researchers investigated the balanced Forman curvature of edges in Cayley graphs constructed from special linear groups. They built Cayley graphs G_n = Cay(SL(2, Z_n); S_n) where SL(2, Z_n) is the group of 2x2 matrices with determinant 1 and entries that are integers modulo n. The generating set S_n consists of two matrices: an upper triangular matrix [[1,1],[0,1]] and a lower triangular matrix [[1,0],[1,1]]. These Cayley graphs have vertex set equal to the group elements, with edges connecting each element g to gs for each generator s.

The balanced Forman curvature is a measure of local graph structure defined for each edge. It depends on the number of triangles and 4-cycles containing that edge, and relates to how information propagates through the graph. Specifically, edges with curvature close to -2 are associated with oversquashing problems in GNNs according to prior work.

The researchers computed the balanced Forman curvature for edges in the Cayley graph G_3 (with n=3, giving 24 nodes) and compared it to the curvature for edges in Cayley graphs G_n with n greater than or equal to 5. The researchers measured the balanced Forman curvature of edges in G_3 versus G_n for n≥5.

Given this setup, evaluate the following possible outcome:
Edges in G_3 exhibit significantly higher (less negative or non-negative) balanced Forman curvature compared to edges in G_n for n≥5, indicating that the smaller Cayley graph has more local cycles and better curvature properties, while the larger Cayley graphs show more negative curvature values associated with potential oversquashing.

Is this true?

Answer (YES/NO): YES